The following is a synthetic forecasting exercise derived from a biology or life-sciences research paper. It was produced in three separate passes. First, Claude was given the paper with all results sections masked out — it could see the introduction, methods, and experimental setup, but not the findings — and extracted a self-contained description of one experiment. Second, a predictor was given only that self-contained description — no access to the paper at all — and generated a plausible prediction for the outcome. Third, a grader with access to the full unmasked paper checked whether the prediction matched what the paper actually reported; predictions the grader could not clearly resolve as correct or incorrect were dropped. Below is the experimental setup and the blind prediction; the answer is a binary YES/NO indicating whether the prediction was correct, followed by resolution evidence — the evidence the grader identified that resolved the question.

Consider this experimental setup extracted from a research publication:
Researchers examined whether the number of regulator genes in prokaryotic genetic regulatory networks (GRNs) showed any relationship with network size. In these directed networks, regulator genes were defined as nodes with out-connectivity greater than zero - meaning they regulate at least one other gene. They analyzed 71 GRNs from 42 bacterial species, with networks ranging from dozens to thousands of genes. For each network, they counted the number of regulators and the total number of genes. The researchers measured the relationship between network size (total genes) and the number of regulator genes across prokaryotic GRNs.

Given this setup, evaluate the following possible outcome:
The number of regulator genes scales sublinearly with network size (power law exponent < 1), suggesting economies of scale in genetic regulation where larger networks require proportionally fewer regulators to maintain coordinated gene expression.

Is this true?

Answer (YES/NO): NO